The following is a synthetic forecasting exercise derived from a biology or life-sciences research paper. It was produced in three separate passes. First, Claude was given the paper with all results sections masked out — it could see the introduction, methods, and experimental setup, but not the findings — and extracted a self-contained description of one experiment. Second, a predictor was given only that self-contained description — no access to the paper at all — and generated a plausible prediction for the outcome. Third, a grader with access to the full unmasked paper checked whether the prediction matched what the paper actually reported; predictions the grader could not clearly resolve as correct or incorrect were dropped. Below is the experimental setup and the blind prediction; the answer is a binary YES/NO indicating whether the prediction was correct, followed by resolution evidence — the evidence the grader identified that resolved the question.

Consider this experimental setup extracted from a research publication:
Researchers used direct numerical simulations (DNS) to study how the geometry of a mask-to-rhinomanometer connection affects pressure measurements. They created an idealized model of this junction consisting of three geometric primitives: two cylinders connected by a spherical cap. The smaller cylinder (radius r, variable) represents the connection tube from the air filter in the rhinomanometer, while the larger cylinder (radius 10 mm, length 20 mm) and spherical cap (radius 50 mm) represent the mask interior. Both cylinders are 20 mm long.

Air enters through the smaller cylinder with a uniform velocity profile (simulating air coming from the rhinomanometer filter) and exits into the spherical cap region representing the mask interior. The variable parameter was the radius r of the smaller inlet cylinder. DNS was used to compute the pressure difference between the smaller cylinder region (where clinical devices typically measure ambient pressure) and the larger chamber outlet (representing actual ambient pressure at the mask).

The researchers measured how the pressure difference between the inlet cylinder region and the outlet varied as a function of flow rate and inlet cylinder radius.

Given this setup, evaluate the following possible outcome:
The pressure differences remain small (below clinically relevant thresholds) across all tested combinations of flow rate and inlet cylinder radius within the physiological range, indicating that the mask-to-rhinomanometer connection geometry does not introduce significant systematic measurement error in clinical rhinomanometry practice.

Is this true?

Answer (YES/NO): NO